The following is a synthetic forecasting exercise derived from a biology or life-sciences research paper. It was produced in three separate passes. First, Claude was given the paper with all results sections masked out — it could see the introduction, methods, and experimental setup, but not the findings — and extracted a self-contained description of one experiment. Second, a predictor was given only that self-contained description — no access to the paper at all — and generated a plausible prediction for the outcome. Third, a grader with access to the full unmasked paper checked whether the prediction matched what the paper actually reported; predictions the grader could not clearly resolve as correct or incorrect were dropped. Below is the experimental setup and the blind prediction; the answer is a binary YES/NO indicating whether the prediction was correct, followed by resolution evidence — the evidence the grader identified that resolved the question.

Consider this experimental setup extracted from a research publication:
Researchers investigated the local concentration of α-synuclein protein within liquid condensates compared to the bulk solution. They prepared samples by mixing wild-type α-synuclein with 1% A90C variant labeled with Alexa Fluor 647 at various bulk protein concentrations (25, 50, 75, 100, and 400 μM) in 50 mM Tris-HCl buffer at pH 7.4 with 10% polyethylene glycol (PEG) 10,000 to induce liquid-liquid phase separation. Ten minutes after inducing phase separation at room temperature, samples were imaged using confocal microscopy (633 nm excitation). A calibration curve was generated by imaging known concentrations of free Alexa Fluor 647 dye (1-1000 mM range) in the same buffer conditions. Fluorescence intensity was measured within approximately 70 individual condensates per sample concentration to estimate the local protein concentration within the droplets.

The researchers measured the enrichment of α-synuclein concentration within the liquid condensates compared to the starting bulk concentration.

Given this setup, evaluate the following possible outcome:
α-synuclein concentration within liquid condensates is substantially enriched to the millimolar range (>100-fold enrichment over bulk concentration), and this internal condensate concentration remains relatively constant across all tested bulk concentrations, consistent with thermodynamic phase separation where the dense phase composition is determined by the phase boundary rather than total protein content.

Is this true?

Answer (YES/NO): YES